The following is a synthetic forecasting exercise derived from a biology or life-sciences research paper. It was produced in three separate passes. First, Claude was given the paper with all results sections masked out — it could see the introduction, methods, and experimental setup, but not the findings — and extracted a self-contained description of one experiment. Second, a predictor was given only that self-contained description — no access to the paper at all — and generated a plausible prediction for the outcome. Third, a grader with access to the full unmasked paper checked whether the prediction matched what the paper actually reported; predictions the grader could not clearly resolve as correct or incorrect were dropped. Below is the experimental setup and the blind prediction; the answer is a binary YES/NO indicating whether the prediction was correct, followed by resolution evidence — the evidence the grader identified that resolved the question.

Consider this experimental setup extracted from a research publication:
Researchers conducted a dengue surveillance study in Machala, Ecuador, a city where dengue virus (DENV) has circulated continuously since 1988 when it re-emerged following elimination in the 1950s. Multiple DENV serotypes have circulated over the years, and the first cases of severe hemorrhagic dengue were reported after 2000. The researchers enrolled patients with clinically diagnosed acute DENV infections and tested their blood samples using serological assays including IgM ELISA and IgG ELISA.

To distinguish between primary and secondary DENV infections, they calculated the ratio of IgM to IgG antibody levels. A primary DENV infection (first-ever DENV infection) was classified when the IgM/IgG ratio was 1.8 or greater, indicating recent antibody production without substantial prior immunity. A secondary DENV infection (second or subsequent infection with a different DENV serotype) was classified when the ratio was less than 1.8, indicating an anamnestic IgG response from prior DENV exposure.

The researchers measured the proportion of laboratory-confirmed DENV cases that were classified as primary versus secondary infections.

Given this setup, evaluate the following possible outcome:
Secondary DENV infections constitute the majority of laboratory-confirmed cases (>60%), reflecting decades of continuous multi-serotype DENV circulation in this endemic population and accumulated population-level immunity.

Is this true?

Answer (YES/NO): NO